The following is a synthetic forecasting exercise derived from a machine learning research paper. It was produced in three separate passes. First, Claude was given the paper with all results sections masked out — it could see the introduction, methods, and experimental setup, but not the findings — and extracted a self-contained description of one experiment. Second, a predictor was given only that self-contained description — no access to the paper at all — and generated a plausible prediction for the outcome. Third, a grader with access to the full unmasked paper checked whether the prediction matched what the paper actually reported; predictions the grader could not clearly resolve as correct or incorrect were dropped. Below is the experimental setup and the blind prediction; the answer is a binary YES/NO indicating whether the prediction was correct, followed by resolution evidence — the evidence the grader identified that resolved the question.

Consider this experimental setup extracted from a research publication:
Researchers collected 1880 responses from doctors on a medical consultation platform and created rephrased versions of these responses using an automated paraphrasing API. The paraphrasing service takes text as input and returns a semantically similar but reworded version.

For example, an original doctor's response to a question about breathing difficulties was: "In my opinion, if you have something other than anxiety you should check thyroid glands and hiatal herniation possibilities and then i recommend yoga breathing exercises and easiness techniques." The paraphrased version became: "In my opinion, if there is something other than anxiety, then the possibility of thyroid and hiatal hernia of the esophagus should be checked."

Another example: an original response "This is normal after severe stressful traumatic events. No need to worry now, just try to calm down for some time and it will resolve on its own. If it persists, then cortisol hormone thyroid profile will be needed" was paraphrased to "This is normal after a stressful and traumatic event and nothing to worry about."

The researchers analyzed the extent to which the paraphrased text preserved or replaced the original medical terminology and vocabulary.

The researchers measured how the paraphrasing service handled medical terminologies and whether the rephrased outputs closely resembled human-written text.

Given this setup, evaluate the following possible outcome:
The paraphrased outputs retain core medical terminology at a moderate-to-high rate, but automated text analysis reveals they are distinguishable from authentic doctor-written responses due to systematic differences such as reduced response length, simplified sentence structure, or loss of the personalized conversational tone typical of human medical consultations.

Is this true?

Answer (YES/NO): NO